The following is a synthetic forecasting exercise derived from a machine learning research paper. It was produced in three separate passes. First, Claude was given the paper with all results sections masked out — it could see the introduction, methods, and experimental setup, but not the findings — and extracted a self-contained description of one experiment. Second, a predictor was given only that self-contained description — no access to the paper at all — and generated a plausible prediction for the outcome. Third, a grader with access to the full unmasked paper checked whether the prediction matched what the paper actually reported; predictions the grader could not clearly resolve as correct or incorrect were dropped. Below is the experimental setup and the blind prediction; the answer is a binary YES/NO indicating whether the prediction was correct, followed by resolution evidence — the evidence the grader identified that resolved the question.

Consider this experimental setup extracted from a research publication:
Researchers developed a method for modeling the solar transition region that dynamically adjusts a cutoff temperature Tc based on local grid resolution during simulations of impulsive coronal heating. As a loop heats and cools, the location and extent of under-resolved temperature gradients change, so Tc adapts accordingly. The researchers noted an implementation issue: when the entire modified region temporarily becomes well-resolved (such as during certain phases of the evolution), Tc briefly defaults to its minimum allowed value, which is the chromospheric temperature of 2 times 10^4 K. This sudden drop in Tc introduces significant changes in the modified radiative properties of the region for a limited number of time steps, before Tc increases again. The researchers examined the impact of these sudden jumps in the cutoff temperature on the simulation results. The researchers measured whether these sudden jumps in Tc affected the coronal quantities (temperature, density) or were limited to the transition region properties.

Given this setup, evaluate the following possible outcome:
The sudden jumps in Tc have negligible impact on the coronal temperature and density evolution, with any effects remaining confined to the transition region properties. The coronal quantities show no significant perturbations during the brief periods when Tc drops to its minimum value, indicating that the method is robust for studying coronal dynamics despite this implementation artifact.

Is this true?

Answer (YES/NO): YES